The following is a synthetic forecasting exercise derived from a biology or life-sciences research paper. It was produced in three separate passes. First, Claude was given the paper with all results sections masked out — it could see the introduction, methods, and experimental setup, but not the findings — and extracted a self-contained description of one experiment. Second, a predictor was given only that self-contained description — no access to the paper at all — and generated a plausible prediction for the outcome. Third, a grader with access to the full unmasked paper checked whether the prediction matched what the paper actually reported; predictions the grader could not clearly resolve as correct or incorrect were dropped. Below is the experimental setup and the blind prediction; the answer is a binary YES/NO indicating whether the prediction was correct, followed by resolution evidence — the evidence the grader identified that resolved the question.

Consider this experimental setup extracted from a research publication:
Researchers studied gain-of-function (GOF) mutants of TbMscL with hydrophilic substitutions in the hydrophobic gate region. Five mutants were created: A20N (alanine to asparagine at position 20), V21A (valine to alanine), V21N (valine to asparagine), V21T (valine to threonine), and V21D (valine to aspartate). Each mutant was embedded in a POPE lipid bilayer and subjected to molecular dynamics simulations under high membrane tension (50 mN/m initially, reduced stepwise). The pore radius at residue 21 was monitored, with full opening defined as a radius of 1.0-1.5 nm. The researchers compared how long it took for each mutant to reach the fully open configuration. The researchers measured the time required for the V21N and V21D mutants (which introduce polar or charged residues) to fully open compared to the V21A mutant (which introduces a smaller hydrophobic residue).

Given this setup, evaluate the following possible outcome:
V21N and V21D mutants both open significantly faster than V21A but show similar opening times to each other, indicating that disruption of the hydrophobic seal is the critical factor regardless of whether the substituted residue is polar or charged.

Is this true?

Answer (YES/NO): NO